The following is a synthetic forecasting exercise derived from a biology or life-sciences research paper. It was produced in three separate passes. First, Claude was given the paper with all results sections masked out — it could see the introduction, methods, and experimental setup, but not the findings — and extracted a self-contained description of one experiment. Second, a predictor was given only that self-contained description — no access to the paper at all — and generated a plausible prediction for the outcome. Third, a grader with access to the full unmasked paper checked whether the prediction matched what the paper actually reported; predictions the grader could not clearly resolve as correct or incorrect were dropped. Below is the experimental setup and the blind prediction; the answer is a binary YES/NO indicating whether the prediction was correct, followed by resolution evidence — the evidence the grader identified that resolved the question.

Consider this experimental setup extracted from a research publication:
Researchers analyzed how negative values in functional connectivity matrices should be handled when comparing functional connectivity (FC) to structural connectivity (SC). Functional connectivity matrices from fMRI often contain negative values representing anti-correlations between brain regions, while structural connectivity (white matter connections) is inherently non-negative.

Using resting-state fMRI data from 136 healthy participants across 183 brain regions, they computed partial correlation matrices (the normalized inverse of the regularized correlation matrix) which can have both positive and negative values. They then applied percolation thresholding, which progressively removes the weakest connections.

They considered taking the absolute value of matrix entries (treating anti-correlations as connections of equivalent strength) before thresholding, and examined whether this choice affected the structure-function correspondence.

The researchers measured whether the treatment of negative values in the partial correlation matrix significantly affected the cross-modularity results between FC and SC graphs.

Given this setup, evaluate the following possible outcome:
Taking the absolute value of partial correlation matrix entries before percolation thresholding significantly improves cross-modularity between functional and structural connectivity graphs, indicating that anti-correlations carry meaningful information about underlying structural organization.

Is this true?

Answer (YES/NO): NO